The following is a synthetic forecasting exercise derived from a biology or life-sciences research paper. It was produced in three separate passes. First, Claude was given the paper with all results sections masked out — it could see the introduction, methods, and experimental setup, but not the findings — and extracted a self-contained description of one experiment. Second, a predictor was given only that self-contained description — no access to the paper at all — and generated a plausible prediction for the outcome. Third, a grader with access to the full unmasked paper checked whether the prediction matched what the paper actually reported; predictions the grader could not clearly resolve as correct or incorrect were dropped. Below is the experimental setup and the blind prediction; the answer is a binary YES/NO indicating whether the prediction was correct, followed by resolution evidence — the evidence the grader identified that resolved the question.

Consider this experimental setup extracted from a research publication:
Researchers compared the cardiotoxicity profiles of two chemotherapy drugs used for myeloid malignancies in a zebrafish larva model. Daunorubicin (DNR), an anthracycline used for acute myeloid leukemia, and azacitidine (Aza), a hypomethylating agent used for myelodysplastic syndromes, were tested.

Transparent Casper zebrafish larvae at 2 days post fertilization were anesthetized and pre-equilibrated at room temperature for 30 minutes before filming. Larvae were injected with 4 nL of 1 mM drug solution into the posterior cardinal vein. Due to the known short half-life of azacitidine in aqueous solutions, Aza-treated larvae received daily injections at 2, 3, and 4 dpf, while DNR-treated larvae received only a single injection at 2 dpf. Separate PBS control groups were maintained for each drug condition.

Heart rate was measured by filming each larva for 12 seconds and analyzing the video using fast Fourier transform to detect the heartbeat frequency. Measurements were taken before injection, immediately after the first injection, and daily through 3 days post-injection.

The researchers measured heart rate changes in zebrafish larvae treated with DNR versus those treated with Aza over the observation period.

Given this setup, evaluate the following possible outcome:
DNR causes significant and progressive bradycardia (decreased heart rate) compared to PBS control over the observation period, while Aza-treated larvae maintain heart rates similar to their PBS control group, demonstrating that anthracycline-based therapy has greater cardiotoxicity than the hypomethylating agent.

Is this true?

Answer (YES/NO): NO